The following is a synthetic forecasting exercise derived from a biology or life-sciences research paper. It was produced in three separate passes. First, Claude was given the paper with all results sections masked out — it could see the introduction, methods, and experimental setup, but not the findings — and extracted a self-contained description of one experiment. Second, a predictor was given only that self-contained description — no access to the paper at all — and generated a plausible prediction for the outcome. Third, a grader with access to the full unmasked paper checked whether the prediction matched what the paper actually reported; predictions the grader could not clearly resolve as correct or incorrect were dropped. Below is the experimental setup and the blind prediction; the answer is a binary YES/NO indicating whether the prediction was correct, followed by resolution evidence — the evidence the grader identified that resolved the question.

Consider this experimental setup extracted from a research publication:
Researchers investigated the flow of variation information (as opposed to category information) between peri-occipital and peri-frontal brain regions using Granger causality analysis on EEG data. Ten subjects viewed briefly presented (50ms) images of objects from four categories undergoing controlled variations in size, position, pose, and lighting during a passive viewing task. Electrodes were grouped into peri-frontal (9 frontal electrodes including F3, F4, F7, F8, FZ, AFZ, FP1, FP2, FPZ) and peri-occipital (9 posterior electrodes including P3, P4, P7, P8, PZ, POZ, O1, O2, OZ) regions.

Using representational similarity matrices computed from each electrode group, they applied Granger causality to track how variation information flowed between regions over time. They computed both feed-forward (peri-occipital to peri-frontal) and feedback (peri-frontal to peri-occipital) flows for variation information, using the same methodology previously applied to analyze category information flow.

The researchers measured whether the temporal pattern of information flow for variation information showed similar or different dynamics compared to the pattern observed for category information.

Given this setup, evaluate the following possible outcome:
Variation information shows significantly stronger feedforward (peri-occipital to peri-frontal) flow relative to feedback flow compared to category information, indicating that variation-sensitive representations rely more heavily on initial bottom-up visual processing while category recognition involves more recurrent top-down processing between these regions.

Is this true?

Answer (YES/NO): NO